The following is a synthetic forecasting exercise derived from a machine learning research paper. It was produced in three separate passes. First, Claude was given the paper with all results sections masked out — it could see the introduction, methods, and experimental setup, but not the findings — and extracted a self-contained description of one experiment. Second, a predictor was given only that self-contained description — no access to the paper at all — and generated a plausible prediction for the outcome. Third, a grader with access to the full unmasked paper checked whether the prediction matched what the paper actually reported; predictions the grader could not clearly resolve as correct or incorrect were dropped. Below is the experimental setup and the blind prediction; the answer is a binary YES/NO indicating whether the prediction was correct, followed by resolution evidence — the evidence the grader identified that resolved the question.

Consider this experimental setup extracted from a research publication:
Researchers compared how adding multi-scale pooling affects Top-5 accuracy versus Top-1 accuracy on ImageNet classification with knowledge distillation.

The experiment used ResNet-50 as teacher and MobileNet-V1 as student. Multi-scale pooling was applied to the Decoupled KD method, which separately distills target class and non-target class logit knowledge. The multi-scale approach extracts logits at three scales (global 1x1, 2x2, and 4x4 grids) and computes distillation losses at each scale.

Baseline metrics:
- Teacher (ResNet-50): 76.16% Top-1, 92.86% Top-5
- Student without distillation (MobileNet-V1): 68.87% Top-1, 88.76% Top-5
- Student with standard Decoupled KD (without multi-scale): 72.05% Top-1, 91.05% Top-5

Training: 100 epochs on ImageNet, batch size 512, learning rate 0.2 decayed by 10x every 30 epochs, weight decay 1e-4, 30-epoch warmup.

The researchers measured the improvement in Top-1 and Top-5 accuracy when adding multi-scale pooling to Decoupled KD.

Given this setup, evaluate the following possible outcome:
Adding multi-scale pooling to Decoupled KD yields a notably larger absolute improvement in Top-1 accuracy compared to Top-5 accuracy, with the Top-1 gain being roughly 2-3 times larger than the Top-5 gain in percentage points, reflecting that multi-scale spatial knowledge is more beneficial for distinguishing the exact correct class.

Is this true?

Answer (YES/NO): NO